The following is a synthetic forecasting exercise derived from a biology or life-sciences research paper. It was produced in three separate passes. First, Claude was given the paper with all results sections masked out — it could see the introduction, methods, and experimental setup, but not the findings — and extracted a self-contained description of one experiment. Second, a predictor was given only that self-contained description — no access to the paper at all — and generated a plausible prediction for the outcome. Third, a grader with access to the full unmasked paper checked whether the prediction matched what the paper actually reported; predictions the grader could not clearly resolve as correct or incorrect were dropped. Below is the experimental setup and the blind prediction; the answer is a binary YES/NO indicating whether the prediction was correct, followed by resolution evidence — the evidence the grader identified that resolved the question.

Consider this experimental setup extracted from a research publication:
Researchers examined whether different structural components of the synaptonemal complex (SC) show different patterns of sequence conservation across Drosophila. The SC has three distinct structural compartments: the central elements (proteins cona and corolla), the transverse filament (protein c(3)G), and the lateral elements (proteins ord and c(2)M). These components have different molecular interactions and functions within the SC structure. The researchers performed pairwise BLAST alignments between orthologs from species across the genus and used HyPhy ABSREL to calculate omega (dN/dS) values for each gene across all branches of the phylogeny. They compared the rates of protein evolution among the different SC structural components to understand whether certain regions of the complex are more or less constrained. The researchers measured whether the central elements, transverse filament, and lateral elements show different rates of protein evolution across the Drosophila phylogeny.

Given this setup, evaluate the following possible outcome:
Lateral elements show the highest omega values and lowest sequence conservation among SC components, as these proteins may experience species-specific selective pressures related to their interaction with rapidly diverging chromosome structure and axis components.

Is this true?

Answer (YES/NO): NO